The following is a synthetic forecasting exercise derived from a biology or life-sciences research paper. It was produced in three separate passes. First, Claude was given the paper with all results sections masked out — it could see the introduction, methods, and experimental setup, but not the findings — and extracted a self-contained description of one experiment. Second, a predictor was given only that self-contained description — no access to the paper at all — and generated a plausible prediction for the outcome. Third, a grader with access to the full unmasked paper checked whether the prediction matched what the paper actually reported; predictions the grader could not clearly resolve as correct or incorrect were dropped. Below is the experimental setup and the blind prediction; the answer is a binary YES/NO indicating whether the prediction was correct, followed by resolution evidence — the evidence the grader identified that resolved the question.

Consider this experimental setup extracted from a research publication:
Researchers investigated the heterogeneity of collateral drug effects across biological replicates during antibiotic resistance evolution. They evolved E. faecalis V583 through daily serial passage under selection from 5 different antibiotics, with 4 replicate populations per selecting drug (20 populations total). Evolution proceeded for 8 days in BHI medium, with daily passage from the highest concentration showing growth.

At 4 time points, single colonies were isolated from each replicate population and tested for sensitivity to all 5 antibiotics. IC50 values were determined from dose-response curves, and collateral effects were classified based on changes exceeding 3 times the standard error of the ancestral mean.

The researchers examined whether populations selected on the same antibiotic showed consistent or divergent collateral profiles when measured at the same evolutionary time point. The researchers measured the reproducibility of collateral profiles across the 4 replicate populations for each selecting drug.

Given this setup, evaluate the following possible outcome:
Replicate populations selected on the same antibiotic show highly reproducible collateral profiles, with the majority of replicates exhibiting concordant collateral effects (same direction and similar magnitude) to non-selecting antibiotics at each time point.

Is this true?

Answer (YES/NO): NO